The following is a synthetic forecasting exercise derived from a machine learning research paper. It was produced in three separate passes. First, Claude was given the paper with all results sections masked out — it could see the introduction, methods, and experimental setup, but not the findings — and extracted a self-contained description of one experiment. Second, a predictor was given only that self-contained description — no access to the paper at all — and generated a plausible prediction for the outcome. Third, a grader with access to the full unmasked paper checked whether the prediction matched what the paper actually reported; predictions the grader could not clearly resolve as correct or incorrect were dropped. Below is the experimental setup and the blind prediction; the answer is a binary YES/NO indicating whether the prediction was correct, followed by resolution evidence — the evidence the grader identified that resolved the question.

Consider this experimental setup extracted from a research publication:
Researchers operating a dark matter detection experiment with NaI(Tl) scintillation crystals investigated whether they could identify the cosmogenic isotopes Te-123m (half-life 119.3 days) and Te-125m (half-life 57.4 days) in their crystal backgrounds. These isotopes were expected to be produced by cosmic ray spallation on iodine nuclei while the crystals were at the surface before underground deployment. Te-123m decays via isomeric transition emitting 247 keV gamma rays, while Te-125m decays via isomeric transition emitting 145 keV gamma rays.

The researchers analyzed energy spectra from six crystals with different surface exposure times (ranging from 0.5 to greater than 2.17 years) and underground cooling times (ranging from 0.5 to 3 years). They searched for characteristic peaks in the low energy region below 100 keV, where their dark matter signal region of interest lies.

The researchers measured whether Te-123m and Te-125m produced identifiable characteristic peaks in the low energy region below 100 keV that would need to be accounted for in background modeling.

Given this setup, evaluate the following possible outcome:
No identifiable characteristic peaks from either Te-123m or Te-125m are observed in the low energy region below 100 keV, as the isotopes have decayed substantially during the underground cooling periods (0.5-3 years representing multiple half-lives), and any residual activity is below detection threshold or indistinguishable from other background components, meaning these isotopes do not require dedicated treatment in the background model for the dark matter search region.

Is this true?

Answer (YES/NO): NO